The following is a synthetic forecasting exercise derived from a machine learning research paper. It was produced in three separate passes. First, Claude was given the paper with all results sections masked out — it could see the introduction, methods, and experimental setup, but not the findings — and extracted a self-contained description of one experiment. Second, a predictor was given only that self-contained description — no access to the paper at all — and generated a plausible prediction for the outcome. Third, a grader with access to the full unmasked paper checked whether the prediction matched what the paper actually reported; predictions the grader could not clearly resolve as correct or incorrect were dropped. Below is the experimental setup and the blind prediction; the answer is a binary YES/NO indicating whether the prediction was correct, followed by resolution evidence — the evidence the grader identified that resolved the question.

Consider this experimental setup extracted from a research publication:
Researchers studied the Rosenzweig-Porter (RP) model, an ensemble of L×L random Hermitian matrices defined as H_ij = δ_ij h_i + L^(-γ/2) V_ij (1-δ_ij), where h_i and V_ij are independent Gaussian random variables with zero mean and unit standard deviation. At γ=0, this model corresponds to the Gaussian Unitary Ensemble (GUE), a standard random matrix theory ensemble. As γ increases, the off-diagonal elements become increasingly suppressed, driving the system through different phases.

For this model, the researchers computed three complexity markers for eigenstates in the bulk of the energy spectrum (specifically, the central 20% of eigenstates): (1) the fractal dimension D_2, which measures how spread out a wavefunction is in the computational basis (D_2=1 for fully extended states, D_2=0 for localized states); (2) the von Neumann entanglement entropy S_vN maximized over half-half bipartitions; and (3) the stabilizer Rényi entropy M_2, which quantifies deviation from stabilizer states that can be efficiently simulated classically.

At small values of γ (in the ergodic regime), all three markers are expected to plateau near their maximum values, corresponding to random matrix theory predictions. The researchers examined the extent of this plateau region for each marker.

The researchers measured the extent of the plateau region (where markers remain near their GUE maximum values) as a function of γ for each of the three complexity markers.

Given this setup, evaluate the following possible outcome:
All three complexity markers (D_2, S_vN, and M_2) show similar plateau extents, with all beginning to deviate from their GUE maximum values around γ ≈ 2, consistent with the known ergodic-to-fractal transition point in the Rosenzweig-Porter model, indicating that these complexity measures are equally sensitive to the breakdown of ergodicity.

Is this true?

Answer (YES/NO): NO